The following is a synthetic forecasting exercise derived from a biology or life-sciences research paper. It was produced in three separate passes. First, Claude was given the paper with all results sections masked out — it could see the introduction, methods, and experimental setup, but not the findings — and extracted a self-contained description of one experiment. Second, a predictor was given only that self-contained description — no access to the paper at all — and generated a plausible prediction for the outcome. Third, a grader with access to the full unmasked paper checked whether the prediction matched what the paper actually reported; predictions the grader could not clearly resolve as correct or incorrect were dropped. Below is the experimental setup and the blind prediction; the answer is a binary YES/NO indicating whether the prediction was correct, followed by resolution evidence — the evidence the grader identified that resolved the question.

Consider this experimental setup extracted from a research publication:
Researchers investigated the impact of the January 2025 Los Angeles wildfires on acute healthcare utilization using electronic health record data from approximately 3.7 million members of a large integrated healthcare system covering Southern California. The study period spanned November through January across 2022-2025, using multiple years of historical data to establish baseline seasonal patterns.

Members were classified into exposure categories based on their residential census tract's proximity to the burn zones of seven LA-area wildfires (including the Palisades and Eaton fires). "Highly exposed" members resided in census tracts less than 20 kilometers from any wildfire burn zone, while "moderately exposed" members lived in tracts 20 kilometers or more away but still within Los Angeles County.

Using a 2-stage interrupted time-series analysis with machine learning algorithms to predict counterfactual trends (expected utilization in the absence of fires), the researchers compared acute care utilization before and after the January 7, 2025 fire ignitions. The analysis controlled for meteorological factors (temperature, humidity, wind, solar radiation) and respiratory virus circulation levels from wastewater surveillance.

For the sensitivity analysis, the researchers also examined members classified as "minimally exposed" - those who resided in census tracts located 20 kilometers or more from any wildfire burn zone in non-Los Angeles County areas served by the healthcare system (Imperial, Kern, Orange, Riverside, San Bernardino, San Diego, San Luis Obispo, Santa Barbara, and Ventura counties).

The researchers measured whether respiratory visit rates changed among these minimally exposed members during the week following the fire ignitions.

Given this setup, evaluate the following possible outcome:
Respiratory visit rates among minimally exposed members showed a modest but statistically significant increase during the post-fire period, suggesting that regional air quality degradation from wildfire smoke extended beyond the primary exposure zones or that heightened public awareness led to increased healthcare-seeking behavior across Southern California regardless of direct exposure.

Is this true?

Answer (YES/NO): YES